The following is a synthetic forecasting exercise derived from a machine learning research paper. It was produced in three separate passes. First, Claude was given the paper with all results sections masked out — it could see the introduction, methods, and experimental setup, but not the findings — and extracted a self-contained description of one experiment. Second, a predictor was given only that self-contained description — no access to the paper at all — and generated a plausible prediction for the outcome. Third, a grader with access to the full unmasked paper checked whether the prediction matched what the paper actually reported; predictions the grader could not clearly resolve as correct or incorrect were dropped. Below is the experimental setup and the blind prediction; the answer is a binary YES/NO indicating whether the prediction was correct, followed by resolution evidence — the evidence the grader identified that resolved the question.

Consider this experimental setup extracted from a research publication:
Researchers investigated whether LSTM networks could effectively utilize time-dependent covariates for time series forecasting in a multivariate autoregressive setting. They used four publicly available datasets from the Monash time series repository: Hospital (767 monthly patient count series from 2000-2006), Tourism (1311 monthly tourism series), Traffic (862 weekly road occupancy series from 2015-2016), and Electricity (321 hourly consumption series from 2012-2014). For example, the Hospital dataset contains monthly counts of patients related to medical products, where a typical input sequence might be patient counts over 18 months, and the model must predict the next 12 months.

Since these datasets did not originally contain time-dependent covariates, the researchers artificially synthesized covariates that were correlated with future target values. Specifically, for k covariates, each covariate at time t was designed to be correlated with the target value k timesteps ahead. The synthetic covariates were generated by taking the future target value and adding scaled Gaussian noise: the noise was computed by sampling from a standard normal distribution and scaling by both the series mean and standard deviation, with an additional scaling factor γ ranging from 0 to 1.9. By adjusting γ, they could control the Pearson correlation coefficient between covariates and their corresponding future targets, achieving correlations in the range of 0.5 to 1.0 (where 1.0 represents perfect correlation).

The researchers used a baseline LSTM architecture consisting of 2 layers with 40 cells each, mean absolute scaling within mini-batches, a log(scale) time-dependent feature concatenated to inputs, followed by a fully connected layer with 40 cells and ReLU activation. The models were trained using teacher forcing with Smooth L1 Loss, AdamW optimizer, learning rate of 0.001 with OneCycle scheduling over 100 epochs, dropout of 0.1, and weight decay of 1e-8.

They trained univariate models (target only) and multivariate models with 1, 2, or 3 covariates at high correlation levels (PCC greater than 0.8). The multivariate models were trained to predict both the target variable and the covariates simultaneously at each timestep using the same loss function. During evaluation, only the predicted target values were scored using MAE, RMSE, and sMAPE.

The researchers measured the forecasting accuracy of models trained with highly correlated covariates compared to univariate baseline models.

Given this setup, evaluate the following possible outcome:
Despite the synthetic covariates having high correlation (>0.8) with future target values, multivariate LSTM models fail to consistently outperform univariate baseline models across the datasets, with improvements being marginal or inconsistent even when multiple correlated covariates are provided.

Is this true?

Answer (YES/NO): YES